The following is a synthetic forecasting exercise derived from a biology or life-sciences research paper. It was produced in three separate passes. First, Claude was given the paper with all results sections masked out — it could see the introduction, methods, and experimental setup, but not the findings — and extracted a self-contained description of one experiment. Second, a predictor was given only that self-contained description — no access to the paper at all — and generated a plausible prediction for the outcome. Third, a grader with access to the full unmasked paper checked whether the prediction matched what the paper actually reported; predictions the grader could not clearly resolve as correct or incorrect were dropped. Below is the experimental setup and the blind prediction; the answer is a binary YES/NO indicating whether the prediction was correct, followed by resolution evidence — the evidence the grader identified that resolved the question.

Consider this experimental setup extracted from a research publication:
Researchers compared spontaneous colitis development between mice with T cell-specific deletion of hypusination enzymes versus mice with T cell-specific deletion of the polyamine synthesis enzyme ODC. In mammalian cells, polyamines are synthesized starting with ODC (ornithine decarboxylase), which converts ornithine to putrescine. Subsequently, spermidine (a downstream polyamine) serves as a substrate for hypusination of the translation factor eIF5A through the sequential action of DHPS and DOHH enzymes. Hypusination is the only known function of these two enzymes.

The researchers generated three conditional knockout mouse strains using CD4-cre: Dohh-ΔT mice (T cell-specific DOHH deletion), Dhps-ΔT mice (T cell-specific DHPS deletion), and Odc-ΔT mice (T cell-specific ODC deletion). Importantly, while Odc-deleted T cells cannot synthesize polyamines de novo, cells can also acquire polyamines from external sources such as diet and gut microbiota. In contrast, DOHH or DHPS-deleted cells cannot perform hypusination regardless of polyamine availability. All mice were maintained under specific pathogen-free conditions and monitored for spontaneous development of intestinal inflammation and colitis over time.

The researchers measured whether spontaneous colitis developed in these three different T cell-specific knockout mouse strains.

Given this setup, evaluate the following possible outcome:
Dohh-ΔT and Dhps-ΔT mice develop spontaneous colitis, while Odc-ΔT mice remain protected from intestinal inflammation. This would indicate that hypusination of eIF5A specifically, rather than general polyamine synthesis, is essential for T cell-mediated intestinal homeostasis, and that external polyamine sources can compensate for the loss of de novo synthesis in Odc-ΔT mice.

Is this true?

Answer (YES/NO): YES